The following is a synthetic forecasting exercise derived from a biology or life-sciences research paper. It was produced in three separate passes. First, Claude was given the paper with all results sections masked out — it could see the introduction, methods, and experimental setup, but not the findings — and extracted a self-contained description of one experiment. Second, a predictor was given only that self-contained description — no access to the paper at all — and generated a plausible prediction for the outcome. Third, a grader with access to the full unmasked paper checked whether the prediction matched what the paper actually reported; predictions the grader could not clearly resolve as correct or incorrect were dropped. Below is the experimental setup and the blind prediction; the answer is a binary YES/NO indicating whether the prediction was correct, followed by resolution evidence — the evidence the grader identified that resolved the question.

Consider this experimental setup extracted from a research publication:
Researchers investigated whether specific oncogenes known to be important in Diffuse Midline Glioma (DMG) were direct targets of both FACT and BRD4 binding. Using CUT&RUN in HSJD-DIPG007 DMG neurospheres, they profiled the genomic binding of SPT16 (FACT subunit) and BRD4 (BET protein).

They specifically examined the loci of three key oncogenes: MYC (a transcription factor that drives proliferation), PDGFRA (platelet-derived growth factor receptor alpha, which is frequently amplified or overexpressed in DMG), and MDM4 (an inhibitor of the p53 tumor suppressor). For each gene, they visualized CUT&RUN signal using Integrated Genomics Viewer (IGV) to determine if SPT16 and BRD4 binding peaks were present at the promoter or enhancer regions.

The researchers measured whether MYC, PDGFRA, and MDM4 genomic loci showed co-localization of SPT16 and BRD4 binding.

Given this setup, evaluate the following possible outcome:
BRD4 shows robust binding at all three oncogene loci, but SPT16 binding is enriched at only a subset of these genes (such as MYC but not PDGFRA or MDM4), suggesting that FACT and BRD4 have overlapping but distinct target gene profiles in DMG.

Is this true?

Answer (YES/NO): NO